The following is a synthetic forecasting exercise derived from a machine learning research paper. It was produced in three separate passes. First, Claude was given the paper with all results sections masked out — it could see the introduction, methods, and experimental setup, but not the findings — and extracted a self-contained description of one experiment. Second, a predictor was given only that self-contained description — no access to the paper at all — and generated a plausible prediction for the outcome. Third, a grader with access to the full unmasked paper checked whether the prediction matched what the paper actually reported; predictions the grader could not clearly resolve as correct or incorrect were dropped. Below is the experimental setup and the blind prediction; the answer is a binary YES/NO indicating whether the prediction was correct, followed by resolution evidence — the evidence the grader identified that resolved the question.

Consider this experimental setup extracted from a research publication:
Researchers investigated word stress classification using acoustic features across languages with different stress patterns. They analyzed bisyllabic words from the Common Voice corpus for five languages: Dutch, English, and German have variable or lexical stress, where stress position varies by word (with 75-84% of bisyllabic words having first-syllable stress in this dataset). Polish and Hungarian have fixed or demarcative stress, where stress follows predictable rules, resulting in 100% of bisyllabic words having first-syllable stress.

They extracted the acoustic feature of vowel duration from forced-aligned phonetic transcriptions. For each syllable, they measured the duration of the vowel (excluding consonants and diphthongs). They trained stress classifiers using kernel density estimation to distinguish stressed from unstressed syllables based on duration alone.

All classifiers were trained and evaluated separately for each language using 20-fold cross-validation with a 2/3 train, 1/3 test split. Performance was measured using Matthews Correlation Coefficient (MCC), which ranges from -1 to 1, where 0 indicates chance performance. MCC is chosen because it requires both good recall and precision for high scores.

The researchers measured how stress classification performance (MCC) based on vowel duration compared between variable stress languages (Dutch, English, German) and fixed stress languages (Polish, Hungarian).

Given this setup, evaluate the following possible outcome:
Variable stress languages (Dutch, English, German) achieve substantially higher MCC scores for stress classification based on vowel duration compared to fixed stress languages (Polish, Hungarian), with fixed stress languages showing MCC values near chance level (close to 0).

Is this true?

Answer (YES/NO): NO